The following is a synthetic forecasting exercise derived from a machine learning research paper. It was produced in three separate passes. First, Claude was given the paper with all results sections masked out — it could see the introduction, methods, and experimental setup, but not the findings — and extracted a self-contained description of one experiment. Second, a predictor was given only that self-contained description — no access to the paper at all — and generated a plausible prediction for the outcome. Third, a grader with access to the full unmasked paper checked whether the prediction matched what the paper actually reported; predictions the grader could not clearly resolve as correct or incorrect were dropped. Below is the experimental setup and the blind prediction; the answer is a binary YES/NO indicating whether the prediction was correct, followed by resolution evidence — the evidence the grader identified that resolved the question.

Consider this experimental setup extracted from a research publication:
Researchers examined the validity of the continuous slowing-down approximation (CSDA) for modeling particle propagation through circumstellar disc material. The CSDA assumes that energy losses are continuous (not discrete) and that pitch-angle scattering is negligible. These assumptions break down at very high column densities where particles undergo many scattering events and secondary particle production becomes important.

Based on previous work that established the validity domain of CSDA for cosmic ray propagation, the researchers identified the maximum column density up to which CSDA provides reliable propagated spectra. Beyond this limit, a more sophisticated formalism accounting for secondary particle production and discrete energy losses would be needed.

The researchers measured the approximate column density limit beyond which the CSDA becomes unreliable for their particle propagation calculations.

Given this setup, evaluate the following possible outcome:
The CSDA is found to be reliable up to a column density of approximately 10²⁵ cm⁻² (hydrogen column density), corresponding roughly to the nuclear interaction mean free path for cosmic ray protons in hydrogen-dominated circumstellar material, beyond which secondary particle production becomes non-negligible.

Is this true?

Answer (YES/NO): YES